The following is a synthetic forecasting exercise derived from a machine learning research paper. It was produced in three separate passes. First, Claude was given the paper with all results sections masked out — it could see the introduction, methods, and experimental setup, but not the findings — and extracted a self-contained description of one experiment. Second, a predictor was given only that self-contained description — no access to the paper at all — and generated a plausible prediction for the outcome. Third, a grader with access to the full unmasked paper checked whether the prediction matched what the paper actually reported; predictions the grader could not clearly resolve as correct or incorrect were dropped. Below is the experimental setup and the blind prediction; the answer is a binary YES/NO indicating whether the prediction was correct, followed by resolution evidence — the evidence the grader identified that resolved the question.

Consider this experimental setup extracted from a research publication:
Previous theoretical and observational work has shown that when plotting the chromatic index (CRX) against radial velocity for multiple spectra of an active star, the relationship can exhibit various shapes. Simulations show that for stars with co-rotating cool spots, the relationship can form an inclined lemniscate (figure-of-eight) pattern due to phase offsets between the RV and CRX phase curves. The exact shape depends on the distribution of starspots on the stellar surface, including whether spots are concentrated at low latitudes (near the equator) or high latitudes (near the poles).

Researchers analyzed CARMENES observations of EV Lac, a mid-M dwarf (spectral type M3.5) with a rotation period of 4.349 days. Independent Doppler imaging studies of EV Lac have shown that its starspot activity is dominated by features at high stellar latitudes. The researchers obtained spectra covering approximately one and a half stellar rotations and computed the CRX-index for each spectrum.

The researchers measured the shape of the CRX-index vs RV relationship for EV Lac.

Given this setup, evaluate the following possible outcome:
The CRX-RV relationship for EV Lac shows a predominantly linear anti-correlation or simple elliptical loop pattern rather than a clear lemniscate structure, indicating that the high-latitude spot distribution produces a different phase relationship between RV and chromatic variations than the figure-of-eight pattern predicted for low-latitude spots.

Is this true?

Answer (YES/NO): YES